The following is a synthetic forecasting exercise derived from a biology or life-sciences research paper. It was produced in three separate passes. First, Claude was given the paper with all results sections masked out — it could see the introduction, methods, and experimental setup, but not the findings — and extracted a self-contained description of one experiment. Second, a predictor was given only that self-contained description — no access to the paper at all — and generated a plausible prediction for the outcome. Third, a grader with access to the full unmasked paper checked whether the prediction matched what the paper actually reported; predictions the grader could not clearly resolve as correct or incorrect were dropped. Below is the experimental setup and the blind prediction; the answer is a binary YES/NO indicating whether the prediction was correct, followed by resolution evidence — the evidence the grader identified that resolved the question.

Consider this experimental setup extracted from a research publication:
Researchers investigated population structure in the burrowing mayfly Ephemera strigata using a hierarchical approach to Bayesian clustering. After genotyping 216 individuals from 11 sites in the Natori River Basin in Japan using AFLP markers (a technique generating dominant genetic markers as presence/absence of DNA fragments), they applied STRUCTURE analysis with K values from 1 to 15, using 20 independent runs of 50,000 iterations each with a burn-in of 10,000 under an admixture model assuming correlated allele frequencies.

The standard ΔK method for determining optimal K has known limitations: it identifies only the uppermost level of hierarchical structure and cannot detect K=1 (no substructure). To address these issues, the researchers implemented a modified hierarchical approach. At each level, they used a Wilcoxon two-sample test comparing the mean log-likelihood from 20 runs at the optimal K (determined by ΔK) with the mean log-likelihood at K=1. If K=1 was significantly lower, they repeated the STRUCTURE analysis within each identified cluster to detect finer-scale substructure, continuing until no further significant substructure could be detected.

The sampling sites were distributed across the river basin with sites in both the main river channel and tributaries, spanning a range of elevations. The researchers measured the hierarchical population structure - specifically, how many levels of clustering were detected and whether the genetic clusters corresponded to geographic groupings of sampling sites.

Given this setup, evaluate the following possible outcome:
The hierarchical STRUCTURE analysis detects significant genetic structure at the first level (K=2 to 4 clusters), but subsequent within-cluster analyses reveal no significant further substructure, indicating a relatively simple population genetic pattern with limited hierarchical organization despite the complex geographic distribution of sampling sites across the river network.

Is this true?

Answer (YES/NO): NO